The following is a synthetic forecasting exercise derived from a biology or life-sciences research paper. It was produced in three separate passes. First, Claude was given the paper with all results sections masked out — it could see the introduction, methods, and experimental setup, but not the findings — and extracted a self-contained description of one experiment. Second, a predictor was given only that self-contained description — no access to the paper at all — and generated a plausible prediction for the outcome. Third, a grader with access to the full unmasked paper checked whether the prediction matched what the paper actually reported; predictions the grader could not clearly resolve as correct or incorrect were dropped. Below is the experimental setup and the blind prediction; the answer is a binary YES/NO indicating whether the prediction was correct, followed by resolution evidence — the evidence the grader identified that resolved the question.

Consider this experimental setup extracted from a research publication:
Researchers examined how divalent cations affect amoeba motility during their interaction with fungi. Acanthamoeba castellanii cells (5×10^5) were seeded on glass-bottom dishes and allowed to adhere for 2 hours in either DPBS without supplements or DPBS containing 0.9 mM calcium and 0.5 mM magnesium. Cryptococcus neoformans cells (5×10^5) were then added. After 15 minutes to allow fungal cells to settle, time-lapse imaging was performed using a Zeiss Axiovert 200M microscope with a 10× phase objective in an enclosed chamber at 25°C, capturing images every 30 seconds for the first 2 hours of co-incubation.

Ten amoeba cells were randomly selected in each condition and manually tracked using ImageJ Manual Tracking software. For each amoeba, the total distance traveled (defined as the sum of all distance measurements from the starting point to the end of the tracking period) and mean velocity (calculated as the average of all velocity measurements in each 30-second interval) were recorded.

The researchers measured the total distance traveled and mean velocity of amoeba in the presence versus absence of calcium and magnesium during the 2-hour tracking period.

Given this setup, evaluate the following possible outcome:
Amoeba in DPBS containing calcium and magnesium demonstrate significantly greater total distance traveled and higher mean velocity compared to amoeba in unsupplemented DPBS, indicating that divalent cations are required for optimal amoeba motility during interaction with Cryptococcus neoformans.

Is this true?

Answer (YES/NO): YES